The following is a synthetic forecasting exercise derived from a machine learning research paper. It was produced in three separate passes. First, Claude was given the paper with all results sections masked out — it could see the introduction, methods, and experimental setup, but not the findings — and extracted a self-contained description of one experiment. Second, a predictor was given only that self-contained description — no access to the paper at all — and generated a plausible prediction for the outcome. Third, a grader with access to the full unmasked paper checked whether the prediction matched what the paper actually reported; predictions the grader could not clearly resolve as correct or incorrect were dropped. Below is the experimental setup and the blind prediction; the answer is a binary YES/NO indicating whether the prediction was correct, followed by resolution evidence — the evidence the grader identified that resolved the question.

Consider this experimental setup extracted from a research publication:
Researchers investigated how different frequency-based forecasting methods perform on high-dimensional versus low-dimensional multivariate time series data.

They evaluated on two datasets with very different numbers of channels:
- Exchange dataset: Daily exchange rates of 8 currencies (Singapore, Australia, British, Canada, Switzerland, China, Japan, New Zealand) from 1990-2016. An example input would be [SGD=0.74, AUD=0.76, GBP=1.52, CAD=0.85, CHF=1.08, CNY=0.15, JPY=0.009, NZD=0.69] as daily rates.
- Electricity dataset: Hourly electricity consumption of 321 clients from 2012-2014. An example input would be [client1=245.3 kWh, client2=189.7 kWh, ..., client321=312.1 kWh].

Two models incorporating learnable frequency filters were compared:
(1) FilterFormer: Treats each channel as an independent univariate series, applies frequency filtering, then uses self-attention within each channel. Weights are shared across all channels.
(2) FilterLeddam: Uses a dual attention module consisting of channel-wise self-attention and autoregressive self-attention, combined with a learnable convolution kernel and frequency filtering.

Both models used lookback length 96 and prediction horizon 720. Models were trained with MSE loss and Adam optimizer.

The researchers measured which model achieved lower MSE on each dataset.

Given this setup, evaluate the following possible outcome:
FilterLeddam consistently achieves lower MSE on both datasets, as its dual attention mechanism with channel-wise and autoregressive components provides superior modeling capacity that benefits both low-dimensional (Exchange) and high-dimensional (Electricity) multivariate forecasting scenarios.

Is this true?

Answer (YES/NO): YES